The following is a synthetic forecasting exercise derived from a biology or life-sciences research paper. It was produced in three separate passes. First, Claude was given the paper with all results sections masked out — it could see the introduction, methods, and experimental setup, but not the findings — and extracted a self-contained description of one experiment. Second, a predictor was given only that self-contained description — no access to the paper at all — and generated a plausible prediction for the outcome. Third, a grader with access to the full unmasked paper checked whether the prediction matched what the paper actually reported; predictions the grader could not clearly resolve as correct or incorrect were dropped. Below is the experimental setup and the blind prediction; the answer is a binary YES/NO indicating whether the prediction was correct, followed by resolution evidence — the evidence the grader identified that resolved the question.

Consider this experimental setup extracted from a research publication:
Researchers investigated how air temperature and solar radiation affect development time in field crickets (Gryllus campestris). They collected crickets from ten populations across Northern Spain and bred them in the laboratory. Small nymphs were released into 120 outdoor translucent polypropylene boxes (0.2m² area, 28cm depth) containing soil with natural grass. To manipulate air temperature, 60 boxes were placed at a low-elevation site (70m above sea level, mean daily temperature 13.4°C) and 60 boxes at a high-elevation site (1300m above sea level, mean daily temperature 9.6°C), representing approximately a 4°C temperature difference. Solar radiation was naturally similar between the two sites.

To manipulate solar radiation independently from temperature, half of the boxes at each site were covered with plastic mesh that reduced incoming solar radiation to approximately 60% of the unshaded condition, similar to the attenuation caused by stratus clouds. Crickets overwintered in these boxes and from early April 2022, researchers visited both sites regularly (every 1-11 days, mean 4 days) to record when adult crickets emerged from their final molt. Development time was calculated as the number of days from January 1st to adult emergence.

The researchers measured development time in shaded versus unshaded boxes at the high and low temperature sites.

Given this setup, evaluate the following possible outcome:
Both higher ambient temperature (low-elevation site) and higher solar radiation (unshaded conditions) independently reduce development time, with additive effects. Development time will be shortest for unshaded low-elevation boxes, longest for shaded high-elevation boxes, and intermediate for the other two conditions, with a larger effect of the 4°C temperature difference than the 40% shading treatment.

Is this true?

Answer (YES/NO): NO